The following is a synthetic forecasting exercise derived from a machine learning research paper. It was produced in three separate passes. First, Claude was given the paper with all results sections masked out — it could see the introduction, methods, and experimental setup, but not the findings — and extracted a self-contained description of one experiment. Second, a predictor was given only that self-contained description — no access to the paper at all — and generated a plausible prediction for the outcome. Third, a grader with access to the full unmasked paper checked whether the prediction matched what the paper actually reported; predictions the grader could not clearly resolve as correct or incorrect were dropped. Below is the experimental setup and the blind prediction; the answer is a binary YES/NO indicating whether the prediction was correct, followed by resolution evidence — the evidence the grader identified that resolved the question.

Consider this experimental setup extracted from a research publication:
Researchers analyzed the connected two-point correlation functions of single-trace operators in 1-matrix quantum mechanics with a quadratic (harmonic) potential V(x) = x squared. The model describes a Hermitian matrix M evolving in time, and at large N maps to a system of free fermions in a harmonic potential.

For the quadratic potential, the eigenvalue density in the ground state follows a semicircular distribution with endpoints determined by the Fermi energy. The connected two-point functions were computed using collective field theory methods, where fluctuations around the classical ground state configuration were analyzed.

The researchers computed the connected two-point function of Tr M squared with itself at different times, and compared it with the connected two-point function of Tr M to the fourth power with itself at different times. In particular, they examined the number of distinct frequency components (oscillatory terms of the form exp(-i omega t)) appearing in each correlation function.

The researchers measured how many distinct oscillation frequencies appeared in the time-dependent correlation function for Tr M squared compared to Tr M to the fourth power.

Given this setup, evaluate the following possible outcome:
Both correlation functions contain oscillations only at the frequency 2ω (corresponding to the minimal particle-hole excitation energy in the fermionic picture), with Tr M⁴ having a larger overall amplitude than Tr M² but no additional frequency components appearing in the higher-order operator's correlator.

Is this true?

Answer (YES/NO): NO